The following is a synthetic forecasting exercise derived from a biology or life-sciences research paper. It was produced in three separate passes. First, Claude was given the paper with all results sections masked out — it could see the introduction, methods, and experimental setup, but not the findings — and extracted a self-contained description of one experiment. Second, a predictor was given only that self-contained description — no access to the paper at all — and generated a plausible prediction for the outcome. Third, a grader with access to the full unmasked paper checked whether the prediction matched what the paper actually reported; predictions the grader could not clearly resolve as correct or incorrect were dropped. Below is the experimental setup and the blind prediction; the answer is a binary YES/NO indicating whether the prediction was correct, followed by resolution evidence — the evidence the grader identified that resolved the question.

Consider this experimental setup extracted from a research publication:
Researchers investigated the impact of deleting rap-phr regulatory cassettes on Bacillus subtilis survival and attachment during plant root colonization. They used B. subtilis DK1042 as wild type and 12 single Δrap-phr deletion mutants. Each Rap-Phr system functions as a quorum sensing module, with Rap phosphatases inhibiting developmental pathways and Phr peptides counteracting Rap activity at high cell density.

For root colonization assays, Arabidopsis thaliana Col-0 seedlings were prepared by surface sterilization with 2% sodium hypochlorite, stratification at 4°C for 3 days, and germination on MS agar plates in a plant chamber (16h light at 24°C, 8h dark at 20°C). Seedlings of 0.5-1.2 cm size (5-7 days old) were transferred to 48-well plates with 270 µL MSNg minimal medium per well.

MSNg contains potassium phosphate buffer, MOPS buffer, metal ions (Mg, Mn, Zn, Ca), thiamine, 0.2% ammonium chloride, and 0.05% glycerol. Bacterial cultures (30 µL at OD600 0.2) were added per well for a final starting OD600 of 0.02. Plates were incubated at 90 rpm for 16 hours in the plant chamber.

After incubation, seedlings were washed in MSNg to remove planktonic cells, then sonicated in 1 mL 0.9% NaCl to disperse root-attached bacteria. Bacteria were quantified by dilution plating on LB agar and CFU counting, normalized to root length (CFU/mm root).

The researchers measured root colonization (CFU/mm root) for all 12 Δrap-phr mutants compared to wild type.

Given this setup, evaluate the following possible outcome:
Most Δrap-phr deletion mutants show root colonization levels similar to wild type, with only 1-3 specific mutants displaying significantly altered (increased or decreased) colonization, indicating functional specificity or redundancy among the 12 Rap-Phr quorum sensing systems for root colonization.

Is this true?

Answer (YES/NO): YES